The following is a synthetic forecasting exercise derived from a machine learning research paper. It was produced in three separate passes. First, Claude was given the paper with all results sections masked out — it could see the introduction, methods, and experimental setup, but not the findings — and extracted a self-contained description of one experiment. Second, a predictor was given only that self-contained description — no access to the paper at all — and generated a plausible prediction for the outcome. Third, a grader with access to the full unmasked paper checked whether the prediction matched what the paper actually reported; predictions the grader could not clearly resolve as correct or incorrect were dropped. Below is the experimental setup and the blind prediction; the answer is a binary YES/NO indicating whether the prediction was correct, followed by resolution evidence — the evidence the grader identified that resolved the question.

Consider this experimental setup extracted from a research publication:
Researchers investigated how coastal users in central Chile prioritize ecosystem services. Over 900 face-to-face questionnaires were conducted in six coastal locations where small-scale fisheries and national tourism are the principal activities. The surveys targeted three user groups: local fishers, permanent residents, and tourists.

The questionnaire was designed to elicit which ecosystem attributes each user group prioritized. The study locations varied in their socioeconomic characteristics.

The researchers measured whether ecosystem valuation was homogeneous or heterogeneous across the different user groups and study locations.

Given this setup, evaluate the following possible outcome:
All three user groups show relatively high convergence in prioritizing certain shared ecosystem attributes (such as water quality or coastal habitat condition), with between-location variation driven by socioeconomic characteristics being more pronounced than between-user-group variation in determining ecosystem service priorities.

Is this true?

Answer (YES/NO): NO